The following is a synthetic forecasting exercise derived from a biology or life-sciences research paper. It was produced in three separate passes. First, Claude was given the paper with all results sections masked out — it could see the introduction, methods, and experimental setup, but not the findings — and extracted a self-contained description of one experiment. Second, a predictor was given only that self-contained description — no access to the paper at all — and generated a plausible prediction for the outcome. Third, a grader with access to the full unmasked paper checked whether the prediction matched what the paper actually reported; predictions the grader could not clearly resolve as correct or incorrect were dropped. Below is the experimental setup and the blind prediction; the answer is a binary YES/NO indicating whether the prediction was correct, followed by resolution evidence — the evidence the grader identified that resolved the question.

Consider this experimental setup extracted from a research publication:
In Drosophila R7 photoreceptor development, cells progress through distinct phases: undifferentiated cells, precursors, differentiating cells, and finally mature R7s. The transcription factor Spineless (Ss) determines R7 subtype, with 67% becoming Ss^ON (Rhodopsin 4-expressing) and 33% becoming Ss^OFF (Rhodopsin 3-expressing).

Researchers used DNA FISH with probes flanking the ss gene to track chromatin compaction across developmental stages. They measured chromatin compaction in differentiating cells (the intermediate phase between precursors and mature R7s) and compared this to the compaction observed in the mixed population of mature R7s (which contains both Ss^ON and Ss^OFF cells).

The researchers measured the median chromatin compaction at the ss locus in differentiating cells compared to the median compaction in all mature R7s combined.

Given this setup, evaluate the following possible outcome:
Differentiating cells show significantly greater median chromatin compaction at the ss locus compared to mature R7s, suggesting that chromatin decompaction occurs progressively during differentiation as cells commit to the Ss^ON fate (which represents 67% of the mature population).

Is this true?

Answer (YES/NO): NO